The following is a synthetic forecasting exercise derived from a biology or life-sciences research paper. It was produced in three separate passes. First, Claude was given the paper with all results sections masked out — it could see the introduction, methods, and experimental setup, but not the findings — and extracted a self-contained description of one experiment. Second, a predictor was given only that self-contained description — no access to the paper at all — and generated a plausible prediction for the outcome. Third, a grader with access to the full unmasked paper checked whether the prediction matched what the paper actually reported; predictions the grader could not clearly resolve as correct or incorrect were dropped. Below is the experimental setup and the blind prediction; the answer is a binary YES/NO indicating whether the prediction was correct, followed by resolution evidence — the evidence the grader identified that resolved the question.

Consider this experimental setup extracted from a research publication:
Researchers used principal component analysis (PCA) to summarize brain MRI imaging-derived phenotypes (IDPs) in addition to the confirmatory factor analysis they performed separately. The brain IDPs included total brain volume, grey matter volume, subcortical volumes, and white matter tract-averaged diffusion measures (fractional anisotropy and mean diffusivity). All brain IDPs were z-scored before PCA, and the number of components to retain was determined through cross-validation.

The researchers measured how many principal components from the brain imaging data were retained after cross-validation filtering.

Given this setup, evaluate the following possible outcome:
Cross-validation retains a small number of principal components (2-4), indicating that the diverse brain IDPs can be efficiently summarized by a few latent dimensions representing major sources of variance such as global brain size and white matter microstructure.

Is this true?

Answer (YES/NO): YES